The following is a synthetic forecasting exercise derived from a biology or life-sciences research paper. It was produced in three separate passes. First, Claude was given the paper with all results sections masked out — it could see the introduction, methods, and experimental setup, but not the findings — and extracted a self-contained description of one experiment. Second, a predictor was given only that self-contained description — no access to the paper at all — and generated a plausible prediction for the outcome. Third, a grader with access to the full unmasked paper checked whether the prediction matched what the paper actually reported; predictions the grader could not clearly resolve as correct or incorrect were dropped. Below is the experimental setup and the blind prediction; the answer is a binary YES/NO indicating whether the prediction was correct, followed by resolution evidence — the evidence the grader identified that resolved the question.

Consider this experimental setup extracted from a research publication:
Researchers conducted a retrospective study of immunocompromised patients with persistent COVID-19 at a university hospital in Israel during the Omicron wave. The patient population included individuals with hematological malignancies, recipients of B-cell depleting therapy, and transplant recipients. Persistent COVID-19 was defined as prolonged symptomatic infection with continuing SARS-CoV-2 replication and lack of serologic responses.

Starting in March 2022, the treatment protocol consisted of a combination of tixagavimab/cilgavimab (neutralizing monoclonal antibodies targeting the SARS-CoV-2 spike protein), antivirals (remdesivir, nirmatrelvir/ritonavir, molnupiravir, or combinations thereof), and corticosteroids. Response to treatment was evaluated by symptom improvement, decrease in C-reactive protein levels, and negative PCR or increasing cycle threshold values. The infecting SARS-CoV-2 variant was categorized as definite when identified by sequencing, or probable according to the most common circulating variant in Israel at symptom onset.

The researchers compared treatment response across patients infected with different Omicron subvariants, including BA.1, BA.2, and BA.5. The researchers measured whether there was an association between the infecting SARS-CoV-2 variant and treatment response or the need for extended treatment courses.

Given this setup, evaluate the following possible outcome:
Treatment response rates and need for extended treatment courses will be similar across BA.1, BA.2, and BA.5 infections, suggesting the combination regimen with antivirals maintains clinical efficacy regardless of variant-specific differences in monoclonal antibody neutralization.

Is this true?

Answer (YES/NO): NO